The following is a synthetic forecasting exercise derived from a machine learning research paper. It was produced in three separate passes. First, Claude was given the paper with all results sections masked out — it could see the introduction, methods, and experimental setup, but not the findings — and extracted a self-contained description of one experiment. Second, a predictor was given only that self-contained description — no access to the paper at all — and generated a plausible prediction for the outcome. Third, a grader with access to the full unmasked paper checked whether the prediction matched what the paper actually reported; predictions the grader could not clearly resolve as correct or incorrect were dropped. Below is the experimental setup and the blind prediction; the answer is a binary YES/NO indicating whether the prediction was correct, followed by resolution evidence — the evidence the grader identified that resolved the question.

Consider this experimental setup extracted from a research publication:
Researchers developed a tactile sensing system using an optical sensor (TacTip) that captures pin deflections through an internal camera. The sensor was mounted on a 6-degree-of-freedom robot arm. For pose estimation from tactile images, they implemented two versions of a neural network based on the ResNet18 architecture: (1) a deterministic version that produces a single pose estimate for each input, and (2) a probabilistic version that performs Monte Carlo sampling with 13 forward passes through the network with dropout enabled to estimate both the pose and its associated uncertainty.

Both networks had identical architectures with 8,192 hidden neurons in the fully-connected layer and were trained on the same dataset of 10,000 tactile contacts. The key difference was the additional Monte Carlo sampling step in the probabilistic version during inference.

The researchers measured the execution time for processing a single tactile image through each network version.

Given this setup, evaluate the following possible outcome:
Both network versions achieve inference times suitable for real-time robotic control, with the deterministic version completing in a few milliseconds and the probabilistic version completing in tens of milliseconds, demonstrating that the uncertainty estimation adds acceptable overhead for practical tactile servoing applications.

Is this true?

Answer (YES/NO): NO